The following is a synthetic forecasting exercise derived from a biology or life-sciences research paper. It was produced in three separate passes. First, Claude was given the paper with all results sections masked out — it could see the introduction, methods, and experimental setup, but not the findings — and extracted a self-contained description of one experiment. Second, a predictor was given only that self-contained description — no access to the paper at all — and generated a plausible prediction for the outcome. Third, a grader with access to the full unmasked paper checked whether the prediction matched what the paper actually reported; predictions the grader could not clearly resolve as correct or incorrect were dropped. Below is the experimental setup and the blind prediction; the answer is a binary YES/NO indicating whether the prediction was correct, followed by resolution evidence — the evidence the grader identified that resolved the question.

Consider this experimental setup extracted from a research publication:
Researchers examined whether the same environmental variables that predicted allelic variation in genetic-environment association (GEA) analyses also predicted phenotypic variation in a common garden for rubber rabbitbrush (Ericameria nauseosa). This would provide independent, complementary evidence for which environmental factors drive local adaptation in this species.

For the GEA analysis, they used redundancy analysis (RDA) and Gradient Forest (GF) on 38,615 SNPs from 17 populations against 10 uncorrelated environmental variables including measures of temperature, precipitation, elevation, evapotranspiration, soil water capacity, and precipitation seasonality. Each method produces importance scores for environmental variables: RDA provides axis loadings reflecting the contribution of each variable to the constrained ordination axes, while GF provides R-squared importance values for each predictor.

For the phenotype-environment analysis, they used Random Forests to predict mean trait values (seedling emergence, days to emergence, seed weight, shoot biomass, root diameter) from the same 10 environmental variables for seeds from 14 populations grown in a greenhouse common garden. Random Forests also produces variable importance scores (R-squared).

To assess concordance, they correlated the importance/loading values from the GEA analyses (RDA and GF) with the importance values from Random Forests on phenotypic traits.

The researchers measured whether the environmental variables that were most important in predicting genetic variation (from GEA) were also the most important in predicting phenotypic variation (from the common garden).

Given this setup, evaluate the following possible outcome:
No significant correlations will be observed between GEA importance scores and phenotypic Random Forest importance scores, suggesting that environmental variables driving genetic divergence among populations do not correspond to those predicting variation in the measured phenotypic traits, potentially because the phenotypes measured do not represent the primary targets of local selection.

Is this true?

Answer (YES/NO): NO